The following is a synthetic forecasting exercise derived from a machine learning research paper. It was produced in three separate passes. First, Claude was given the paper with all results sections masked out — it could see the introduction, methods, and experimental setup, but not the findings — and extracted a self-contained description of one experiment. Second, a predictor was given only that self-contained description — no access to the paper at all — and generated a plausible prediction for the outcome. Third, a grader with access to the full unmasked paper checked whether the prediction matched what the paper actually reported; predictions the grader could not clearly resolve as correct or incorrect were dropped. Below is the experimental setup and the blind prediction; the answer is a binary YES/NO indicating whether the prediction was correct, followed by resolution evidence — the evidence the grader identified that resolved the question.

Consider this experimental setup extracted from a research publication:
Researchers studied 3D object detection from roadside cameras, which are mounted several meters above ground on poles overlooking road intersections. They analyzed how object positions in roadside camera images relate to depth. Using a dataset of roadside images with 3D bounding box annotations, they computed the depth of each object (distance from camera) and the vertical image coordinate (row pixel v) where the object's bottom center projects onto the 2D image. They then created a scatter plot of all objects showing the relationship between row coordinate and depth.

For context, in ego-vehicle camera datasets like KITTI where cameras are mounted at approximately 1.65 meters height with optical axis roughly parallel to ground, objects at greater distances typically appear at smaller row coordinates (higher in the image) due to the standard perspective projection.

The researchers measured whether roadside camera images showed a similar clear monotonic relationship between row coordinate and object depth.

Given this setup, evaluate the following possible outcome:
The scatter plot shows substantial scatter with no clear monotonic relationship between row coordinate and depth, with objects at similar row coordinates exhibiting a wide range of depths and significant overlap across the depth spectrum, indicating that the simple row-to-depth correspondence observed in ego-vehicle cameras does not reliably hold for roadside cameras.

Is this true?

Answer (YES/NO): NO